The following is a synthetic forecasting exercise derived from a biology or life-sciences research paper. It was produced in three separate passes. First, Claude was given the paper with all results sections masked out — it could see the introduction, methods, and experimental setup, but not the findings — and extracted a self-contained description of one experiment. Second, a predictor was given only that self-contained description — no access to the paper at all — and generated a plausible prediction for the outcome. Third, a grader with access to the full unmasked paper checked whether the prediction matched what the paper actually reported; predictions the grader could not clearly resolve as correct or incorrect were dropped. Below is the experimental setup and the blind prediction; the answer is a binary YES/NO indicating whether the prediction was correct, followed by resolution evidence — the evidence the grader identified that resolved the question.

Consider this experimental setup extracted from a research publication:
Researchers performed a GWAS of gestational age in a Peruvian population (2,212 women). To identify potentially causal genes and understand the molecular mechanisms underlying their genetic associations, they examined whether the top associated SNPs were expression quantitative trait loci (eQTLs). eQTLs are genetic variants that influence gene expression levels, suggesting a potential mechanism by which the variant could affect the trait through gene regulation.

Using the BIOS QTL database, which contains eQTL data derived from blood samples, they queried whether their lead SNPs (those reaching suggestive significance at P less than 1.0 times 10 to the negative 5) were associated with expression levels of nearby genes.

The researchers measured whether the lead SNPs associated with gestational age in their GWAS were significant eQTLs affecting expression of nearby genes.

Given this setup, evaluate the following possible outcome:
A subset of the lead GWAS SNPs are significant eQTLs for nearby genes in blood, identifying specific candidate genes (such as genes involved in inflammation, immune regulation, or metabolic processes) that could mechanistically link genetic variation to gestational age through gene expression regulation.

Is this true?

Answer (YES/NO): YES